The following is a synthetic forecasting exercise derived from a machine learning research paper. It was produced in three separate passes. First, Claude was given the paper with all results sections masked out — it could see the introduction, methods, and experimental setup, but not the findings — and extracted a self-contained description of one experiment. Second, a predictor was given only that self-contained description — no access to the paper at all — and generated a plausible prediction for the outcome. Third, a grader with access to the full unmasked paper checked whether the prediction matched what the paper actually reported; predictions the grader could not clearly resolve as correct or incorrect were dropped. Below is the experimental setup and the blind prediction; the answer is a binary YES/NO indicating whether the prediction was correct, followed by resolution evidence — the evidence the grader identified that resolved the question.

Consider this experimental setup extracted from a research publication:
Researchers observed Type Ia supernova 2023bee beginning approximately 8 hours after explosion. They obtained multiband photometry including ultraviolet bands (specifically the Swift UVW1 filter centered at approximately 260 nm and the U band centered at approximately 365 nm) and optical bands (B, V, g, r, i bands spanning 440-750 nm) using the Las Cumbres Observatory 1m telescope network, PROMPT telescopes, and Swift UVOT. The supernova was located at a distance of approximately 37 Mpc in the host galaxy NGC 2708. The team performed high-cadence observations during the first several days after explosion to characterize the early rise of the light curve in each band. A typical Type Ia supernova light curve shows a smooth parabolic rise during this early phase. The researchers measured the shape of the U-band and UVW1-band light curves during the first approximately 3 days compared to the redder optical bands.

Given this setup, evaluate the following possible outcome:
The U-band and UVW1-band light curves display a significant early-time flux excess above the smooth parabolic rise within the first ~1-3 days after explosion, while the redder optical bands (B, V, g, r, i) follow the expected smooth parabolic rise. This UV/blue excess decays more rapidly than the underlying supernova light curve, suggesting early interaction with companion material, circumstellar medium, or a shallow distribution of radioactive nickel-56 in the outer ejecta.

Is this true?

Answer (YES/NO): NO